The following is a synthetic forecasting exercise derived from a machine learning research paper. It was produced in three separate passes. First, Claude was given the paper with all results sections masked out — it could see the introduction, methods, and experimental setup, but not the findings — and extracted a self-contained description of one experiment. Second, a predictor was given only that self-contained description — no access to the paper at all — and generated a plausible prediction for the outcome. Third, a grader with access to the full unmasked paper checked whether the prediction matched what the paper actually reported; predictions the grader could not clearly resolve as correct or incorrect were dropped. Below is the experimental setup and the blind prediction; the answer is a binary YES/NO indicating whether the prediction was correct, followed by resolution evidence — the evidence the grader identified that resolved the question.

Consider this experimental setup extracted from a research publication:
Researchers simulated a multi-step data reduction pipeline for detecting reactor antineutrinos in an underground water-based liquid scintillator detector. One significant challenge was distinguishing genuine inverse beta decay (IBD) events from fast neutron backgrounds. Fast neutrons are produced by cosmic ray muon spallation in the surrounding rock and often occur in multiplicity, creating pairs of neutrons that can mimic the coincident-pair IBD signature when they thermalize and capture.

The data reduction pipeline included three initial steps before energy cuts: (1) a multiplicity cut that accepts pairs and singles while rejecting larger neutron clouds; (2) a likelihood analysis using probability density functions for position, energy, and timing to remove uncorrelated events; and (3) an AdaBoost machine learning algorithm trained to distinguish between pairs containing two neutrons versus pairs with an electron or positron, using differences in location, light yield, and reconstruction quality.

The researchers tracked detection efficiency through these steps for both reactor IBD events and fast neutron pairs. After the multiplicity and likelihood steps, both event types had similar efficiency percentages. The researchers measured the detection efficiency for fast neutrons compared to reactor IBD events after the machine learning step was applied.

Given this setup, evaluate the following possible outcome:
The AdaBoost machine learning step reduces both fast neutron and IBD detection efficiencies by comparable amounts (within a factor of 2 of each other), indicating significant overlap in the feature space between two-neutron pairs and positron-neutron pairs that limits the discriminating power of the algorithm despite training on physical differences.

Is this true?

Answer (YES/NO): NO